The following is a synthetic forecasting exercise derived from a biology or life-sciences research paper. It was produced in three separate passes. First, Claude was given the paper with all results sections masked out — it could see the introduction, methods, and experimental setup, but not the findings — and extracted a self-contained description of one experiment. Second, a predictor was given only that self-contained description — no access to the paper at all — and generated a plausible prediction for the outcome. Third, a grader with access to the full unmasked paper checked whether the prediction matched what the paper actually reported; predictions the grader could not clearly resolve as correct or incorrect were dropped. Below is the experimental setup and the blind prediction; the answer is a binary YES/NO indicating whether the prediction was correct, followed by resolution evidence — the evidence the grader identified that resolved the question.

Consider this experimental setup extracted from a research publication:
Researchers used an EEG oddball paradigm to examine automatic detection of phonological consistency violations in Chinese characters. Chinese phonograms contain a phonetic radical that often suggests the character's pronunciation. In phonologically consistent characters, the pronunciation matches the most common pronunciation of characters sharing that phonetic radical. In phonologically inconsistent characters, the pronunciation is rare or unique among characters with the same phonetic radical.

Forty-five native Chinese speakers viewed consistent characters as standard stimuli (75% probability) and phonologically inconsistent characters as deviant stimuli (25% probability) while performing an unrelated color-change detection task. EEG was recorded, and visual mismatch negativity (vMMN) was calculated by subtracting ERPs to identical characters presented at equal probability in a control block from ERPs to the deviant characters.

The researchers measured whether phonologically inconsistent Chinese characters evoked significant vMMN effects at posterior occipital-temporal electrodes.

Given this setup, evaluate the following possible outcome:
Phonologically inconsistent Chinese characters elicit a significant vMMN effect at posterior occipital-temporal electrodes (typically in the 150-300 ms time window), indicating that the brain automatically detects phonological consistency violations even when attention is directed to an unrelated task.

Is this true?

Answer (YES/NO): YES